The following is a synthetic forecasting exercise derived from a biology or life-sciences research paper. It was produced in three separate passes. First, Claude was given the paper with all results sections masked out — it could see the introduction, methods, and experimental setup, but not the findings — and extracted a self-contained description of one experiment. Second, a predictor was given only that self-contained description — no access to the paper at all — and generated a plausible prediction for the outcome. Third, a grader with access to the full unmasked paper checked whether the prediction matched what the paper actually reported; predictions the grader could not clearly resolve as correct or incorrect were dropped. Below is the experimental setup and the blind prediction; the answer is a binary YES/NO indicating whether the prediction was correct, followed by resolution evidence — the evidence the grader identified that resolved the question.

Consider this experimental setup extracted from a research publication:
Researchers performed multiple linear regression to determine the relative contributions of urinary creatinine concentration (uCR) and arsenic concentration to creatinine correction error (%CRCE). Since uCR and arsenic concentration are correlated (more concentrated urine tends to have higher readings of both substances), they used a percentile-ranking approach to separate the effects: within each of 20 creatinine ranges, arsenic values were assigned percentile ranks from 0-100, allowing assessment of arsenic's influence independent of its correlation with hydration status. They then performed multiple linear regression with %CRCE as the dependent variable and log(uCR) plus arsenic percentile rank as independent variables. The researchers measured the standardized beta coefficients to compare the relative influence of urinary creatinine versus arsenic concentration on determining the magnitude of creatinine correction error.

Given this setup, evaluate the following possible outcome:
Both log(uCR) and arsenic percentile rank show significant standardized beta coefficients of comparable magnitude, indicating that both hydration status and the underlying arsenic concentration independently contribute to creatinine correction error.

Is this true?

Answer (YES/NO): NO